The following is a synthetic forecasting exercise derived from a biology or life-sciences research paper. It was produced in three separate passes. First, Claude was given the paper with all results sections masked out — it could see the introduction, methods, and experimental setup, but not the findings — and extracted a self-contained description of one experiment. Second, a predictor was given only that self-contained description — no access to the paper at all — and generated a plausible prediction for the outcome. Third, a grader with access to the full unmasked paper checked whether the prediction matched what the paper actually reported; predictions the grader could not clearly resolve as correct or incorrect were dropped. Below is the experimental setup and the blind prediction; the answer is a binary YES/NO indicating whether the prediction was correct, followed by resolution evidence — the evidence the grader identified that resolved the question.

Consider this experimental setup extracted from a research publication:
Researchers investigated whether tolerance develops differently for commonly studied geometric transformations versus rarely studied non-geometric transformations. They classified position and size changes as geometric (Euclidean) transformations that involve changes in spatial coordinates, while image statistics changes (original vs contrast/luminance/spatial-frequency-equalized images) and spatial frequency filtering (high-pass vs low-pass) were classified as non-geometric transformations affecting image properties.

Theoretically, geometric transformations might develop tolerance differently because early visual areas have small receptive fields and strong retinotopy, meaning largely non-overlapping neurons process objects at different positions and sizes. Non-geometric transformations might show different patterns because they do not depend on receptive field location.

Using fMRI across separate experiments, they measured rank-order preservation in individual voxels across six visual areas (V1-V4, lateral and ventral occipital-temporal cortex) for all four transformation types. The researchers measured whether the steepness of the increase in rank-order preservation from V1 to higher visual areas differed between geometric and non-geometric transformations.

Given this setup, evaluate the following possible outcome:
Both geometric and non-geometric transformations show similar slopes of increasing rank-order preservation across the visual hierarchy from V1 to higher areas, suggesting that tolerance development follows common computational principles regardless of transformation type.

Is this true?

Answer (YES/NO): NO